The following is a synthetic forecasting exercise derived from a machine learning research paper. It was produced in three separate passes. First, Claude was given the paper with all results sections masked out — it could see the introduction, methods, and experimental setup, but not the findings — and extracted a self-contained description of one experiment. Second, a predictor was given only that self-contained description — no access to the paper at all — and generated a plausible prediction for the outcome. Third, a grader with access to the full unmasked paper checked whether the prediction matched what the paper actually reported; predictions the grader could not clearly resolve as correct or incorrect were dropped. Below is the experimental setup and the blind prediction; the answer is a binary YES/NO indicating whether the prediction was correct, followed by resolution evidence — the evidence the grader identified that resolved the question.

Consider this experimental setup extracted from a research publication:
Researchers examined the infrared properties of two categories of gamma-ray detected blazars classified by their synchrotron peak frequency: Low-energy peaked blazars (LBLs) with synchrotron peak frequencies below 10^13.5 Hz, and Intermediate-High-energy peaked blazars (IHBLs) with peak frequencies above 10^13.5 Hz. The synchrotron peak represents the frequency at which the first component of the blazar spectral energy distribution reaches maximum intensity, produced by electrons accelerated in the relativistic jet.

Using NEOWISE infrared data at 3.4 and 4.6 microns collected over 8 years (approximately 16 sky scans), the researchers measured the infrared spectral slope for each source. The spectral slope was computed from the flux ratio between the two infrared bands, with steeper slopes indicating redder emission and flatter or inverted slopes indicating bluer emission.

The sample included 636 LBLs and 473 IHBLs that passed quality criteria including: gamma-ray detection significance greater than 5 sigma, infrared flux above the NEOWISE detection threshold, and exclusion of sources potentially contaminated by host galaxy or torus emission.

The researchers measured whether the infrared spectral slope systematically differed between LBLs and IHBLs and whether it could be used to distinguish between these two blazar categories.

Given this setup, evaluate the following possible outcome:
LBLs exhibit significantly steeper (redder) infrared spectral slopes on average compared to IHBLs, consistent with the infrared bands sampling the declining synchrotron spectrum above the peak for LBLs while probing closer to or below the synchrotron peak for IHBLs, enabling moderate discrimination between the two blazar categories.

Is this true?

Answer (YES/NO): YES